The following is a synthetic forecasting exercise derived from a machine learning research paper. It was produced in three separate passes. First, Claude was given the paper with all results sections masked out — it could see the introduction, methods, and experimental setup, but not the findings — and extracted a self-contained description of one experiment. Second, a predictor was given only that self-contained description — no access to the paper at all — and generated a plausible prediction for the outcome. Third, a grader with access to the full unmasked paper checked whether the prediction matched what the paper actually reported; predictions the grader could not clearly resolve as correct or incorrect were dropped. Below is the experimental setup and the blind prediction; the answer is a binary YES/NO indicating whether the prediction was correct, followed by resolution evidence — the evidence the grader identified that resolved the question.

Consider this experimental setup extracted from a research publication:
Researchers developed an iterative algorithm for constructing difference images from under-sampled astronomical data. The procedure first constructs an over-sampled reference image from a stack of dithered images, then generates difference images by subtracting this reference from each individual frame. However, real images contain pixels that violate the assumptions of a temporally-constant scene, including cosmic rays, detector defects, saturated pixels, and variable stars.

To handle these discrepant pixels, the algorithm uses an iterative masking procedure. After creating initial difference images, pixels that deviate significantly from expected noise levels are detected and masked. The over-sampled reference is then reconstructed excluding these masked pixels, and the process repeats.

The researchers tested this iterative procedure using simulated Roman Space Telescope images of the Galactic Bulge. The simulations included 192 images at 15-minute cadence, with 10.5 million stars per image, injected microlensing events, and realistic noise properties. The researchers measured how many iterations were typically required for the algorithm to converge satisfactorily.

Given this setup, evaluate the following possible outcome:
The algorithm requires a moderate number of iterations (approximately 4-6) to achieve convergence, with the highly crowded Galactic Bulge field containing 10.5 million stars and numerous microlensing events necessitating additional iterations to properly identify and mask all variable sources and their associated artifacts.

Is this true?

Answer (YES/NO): NO